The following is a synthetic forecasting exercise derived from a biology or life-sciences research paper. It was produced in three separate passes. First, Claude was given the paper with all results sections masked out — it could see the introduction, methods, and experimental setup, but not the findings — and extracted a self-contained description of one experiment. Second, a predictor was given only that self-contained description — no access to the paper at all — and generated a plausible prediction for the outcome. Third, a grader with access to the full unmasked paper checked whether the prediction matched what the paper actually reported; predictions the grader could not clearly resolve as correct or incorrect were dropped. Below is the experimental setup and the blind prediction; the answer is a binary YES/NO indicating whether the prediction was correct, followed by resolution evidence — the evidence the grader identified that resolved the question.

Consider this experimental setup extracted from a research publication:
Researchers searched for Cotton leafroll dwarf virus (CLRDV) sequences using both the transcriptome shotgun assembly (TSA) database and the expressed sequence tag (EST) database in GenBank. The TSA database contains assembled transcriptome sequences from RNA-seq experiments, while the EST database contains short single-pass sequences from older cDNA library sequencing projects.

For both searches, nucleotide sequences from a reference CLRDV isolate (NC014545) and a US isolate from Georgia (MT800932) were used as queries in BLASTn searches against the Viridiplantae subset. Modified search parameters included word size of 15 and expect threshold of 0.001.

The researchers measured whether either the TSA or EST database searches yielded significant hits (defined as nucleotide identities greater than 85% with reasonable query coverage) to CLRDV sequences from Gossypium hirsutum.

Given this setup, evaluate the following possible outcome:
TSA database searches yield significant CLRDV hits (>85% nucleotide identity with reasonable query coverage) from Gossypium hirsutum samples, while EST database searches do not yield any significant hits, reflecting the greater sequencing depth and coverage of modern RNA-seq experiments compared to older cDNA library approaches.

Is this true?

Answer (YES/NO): NO